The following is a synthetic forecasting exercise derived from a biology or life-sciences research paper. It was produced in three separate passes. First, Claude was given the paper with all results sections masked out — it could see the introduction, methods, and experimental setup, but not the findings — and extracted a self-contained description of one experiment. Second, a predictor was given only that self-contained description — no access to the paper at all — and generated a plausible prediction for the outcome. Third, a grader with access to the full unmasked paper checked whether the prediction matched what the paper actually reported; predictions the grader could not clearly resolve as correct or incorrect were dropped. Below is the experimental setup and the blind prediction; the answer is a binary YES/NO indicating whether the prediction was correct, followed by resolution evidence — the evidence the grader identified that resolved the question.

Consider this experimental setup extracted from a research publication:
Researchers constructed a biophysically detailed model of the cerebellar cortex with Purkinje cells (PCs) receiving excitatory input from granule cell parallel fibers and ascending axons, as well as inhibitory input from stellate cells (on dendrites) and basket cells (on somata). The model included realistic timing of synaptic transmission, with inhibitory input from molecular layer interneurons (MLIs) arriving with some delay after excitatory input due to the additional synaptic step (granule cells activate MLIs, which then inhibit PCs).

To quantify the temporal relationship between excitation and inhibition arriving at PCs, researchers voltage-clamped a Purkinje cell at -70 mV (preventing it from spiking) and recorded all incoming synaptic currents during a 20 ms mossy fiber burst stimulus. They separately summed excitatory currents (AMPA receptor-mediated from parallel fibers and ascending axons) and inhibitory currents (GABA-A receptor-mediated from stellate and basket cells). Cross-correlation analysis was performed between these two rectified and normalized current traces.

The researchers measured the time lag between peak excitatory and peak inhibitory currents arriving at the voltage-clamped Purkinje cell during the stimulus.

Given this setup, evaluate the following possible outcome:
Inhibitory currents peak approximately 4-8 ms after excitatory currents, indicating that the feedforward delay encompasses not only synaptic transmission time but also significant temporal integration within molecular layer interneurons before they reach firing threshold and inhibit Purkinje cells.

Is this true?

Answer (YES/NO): NO